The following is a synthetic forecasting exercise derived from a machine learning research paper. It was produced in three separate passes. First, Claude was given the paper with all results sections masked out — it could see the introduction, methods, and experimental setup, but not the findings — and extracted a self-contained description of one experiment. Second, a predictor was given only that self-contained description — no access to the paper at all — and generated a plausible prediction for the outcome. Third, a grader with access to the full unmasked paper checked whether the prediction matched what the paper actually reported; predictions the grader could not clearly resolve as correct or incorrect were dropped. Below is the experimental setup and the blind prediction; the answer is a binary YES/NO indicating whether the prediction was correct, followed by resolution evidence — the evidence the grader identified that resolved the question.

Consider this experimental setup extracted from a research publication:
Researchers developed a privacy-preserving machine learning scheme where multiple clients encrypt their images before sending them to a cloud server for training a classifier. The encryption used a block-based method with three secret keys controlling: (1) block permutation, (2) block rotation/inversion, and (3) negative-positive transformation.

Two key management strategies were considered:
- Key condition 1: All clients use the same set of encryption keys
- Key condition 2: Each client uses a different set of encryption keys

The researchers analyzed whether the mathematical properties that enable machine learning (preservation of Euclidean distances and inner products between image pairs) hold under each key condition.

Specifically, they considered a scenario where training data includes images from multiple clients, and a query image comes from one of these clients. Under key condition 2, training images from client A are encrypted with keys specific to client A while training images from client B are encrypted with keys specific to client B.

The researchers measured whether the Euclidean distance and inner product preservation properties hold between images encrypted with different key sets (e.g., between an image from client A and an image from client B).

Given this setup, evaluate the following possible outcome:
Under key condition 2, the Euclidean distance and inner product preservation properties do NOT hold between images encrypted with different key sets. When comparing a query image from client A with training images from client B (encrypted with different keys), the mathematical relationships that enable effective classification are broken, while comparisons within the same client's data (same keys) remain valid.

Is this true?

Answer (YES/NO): YES